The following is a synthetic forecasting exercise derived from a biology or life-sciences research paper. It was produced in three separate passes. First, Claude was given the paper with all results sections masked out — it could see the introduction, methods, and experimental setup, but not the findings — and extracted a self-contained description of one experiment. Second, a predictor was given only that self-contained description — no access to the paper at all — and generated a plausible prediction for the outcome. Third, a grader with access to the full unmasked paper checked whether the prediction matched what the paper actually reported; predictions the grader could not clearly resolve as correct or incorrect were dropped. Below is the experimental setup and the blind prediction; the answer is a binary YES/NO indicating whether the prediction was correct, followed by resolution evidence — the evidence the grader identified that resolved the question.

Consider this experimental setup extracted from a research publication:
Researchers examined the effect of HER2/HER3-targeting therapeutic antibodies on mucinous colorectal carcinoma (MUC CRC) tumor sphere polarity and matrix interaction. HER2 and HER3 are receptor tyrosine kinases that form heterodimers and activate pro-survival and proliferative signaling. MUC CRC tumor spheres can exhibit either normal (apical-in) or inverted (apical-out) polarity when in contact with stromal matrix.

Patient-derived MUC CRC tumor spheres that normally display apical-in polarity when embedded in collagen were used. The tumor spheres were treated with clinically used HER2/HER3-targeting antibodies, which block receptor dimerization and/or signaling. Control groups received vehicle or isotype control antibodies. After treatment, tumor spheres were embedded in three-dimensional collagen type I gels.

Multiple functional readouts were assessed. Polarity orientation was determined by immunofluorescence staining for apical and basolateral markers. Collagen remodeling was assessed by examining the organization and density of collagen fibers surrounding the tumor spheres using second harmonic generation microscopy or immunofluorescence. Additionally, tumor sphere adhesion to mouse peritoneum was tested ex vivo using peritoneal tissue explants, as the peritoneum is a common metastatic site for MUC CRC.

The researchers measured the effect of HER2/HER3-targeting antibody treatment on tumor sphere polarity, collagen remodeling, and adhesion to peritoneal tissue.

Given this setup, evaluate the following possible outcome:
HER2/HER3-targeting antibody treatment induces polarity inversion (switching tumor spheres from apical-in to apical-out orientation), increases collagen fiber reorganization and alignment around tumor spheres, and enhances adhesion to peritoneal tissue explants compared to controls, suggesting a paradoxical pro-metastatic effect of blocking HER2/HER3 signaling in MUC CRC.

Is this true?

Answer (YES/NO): NO